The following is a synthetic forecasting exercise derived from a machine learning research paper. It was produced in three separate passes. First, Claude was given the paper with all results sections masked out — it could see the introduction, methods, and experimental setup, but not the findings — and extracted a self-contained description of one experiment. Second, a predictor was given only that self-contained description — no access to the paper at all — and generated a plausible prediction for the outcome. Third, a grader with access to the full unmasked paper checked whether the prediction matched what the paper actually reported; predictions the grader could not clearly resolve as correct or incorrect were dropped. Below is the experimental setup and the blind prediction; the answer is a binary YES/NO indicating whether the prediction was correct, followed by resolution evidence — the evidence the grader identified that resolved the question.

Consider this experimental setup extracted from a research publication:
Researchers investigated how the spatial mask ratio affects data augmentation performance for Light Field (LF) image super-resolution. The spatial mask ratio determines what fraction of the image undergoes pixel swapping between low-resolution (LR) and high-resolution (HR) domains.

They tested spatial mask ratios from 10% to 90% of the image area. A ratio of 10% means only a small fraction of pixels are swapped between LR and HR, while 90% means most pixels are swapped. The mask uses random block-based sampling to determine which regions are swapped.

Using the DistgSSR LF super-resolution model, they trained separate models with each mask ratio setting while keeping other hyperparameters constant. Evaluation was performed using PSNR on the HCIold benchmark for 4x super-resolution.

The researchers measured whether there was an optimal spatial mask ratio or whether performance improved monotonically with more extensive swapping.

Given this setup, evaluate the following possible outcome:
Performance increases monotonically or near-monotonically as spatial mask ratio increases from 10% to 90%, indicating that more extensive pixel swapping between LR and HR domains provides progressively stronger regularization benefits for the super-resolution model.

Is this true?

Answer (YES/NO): NO